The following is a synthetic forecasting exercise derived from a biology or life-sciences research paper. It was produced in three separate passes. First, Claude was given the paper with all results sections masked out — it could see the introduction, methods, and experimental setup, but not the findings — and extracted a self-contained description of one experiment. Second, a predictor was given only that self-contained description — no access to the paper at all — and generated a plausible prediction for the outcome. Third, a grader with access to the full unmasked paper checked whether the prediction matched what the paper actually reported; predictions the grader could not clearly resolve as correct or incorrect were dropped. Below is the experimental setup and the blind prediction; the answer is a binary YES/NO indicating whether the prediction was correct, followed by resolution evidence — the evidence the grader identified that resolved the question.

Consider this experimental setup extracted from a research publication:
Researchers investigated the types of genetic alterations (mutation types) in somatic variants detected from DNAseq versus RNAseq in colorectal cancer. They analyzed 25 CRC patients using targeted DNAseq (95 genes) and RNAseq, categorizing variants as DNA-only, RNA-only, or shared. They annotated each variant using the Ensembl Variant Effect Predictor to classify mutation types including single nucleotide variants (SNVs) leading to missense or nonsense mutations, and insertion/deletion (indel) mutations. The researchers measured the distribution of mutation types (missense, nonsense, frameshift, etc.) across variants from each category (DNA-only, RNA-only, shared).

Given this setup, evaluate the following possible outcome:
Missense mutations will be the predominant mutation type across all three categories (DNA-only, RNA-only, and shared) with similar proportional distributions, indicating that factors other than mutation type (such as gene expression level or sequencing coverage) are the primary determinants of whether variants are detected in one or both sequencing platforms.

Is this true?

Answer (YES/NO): NO